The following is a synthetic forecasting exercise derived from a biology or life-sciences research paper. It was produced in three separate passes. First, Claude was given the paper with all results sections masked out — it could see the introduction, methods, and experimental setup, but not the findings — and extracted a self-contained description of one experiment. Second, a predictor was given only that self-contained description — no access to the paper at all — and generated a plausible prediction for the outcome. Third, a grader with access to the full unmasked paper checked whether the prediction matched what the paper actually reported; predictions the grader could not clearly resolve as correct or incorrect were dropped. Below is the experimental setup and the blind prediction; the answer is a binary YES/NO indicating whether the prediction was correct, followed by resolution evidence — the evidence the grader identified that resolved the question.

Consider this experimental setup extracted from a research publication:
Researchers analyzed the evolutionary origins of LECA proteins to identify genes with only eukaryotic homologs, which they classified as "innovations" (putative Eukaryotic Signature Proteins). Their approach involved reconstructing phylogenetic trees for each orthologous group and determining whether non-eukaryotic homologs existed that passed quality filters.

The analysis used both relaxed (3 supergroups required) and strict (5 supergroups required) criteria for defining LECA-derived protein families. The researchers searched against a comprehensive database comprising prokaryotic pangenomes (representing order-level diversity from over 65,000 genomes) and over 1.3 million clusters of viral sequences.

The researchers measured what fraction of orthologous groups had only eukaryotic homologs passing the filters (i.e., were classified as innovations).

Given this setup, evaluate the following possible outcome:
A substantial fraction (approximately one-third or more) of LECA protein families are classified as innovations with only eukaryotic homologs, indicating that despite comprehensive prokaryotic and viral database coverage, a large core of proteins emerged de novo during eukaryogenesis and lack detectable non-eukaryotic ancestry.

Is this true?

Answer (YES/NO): YES